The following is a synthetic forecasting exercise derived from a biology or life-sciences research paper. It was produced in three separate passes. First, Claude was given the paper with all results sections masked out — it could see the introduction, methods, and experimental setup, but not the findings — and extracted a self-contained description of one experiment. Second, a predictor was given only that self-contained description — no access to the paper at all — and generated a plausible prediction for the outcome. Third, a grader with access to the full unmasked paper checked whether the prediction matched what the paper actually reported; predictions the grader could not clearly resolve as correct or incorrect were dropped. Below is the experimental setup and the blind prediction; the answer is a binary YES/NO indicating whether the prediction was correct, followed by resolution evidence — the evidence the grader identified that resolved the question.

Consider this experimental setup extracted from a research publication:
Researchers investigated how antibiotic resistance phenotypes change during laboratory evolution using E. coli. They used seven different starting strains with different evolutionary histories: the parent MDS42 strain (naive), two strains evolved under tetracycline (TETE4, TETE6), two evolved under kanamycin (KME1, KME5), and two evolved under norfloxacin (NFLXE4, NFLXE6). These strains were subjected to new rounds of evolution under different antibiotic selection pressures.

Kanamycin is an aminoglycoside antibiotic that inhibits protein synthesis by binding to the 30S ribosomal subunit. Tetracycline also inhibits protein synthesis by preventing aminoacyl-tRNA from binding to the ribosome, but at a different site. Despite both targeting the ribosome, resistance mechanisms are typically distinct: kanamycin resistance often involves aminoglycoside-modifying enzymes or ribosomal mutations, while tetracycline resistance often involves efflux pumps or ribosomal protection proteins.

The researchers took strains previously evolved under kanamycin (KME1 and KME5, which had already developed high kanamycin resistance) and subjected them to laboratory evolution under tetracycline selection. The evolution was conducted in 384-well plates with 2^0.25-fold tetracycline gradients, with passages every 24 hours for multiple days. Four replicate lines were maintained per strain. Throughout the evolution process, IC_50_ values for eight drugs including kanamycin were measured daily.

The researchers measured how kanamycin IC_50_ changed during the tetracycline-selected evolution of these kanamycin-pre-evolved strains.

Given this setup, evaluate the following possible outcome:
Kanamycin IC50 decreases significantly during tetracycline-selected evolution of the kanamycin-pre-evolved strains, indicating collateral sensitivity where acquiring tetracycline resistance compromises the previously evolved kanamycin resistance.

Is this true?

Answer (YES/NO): YES